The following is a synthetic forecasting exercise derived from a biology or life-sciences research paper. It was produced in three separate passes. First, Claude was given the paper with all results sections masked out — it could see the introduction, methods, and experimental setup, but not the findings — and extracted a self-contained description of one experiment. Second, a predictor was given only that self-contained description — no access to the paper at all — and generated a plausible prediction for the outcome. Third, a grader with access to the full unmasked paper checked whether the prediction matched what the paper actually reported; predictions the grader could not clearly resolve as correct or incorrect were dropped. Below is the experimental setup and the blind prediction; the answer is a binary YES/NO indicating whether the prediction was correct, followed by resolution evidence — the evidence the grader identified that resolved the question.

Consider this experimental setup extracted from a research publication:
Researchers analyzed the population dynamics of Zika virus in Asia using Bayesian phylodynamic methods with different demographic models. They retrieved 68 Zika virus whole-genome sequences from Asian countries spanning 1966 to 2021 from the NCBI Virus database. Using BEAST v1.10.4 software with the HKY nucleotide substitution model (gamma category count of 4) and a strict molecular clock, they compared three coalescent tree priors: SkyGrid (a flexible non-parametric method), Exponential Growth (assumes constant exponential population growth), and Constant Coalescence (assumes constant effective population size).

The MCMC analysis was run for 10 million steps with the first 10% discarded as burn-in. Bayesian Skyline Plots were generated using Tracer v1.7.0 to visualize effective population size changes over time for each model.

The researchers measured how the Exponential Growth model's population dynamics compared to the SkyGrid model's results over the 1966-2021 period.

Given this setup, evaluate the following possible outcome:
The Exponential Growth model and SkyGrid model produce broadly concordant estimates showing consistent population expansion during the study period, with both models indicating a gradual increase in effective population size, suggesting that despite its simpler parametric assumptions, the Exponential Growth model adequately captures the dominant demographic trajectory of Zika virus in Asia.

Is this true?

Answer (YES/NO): NO